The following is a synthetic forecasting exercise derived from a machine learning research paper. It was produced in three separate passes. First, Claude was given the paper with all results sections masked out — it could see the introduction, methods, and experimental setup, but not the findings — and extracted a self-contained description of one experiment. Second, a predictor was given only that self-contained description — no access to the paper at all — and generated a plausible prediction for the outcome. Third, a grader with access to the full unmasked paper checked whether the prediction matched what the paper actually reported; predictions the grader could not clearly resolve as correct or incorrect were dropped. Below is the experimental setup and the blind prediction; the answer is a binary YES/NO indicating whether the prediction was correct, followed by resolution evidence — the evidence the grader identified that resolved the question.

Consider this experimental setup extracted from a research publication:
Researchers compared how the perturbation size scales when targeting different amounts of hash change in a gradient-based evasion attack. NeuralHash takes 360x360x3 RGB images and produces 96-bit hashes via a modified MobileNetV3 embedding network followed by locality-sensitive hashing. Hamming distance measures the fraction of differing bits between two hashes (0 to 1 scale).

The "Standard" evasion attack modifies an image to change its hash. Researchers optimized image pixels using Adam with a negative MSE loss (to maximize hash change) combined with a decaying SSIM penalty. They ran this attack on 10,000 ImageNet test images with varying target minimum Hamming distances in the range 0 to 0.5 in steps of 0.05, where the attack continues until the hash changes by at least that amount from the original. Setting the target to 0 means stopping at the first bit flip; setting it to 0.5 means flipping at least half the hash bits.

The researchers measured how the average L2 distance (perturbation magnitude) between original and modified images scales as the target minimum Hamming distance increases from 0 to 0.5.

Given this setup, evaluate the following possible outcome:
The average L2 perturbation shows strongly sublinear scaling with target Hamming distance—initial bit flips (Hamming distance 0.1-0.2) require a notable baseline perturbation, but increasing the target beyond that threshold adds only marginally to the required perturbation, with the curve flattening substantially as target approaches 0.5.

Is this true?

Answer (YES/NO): NO